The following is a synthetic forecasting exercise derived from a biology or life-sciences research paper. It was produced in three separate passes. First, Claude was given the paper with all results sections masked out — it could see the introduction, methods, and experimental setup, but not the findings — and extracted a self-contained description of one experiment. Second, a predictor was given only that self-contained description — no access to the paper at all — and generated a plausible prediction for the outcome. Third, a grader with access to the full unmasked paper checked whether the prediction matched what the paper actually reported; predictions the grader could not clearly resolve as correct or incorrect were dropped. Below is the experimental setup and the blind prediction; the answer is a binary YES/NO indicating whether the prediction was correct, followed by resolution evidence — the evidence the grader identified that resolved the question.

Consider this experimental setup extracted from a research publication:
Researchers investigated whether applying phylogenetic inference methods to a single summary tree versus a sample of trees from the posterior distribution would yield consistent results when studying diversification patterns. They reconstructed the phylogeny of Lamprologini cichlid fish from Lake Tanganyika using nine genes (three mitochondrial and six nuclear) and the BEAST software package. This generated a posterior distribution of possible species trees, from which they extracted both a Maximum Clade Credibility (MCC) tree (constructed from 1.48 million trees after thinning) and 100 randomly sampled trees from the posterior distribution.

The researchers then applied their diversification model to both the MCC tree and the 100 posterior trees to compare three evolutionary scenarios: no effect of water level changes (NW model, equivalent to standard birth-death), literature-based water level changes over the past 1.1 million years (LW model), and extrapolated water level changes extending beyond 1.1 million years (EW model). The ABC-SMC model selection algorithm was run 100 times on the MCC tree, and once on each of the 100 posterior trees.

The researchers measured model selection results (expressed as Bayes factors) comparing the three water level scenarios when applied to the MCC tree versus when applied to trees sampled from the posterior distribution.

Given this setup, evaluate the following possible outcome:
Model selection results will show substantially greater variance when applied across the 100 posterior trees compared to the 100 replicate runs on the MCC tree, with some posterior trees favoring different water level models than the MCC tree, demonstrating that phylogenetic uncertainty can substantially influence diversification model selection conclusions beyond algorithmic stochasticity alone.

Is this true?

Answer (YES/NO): YES